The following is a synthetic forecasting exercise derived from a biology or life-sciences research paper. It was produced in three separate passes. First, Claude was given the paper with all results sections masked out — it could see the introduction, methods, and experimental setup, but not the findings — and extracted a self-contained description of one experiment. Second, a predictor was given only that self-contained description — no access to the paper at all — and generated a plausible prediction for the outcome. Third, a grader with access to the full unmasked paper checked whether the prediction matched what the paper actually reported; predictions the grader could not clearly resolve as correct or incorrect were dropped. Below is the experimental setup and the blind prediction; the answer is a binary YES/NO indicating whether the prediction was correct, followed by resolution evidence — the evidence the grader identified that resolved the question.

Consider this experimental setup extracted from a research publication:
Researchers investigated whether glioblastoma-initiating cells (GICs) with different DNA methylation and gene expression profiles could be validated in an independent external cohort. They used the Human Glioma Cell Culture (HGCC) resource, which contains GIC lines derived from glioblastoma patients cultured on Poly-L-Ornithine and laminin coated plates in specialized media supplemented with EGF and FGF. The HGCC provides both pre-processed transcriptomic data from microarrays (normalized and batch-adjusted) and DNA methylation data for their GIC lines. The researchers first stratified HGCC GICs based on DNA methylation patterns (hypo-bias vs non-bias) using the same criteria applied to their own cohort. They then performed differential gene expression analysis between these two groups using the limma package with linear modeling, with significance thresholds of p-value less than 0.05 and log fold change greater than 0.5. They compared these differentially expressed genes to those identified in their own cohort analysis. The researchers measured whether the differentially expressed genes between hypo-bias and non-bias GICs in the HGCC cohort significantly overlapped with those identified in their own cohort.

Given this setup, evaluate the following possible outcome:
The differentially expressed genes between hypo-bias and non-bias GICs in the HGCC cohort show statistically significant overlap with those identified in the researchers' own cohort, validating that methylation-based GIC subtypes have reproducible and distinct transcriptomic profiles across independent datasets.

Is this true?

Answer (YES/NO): YES